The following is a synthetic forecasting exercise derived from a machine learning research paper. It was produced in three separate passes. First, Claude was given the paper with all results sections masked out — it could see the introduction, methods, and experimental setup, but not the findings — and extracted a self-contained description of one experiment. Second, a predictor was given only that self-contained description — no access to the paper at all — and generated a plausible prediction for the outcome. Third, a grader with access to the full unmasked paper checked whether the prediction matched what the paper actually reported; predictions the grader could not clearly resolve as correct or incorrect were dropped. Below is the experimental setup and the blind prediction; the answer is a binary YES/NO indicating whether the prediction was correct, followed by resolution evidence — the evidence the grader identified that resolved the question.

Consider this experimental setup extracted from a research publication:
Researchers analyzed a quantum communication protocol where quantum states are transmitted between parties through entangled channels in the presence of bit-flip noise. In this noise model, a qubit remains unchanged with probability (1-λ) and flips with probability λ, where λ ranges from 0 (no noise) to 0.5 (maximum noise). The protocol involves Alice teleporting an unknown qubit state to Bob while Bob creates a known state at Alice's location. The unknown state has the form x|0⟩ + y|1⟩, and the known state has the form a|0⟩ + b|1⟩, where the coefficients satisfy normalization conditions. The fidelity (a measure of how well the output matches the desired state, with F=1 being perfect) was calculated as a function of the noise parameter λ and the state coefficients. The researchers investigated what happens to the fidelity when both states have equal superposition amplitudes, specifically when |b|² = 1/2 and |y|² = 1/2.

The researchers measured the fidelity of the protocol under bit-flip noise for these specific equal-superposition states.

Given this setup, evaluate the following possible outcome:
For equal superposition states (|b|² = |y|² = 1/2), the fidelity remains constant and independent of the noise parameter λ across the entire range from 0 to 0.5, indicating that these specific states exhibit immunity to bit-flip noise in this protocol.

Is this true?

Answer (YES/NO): YES